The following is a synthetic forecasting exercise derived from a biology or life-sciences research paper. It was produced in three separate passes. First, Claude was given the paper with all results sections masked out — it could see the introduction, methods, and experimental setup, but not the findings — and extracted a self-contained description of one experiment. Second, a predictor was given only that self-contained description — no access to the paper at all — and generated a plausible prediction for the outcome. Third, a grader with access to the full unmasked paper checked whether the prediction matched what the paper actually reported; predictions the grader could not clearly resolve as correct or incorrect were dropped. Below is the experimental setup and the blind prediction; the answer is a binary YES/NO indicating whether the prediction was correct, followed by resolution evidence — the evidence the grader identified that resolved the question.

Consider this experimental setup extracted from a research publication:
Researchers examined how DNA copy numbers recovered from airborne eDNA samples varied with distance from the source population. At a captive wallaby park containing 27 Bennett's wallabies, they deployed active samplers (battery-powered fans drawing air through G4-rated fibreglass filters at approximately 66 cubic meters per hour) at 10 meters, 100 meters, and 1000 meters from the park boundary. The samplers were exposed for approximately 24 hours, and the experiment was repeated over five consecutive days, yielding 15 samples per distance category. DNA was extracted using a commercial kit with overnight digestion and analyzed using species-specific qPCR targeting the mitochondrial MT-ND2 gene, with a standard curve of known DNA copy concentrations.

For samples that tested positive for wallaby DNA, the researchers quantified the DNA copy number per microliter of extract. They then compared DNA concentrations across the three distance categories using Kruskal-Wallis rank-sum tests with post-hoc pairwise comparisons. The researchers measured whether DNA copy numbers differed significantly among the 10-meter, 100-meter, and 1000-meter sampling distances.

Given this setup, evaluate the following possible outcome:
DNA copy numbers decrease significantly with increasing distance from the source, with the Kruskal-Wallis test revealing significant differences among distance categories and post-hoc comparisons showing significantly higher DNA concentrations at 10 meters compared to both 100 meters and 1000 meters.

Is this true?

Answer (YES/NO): NO